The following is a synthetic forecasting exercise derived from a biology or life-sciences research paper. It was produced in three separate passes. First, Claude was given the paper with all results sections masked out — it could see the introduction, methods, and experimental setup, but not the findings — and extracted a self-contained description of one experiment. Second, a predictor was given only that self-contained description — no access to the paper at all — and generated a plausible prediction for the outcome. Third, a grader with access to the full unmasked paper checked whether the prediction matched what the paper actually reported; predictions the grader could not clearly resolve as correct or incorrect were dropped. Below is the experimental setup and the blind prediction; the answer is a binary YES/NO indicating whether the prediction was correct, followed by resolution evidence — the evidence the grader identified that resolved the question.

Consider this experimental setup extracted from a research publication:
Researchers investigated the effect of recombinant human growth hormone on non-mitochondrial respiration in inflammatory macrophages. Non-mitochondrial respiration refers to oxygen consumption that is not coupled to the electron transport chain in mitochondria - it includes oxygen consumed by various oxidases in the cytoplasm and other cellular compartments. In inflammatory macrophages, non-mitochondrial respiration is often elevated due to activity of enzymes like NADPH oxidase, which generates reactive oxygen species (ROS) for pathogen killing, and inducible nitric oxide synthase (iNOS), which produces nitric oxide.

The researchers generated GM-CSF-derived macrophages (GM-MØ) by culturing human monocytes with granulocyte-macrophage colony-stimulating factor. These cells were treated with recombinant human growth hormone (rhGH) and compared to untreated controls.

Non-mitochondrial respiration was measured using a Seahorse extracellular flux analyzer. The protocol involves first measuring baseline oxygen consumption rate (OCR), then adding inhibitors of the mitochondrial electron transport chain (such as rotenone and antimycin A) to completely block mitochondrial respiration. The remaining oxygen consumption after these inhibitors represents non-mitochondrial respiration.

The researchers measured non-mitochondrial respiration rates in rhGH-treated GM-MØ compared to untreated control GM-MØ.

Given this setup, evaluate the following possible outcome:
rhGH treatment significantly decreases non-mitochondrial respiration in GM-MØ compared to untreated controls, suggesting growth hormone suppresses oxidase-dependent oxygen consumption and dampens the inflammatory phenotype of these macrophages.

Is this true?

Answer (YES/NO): YES